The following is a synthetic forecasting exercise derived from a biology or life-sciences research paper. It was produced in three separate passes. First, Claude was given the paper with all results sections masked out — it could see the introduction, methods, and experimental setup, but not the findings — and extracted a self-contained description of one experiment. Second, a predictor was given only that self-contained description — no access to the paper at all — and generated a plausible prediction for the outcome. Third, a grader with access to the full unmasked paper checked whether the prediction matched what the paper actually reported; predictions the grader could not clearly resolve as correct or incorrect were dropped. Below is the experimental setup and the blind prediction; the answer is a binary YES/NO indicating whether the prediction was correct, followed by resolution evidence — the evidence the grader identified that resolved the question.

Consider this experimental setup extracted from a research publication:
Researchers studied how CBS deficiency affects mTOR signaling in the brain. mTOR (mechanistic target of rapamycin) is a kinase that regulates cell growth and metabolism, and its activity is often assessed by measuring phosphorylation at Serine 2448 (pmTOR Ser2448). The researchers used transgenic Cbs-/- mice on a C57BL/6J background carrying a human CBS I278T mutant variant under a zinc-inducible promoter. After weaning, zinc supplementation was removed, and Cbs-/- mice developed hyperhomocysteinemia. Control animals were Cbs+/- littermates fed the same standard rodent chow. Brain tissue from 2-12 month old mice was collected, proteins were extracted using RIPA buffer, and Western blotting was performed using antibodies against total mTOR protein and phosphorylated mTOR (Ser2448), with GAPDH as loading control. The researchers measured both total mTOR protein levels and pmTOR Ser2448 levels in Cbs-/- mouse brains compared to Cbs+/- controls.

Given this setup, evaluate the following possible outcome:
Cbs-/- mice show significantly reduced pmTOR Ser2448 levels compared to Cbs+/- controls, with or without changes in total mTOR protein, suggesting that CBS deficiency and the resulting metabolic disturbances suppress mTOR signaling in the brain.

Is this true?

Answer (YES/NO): NO